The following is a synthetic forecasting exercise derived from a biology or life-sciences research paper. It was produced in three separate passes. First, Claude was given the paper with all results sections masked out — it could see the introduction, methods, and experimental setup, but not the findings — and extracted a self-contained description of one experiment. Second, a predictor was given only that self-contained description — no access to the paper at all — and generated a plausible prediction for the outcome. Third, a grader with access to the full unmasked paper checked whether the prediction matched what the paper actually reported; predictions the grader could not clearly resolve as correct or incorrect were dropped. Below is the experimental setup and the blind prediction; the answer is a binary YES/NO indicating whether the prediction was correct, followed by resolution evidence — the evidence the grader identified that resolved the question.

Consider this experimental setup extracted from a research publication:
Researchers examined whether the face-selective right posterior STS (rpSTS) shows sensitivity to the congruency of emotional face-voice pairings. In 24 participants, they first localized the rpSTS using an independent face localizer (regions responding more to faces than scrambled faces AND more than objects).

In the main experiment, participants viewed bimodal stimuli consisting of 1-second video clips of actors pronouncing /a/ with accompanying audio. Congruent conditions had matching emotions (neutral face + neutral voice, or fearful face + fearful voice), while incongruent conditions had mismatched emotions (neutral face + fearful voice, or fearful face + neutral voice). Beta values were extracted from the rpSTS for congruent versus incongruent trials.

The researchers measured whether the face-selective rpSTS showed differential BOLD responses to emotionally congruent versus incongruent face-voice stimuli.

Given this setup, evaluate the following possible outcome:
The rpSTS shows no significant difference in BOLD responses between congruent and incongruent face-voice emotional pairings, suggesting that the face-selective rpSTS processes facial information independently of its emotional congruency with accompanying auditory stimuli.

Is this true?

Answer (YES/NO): NO